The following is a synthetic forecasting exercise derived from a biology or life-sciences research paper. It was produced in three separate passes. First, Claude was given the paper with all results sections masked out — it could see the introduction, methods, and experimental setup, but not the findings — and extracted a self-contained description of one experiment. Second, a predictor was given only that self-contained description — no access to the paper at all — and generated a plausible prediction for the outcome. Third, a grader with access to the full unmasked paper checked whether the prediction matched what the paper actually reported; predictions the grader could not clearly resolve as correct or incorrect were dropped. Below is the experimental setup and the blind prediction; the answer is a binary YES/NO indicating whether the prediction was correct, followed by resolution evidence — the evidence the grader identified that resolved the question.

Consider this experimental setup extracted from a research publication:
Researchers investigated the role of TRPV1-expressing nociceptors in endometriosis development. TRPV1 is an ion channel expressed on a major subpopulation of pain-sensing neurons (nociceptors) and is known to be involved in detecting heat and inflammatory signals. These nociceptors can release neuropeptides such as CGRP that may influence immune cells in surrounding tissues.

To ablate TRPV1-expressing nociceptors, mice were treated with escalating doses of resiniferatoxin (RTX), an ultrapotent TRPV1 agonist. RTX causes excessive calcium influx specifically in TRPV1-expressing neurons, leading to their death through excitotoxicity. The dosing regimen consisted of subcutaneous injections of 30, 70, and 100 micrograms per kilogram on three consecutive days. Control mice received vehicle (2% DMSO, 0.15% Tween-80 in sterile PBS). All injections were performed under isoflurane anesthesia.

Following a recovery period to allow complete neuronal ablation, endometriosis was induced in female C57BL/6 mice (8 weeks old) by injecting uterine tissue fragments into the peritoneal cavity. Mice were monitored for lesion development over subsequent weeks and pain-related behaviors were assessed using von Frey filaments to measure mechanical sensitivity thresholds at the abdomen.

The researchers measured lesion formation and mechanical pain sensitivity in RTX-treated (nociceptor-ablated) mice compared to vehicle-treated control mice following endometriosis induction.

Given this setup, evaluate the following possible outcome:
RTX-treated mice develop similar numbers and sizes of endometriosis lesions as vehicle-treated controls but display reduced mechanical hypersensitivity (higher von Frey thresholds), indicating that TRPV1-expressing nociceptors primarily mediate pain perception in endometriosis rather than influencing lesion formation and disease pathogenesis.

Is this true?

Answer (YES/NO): NO